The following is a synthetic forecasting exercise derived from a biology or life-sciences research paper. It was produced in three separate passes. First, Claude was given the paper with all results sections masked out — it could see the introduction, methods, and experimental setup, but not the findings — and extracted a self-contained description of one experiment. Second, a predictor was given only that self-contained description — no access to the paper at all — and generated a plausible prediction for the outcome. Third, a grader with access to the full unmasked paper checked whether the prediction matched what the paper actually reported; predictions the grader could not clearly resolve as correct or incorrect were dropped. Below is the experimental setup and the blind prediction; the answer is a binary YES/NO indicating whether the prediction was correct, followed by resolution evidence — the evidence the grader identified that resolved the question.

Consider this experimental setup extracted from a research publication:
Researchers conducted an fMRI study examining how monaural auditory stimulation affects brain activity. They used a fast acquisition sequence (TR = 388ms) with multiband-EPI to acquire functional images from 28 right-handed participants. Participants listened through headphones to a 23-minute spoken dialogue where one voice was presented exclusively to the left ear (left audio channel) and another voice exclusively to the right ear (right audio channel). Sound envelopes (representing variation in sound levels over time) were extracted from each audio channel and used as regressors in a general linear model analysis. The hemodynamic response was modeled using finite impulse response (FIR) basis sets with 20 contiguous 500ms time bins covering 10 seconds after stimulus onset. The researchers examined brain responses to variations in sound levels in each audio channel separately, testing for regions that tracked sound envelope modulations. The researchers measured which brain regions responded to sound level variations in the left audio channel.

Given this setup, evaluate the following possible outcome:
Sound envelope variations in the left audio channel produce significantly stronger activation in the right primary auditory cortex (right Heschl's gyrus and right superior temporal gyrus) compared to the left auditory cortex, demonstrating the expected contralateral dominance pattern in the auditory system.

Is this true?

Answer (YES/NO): YES